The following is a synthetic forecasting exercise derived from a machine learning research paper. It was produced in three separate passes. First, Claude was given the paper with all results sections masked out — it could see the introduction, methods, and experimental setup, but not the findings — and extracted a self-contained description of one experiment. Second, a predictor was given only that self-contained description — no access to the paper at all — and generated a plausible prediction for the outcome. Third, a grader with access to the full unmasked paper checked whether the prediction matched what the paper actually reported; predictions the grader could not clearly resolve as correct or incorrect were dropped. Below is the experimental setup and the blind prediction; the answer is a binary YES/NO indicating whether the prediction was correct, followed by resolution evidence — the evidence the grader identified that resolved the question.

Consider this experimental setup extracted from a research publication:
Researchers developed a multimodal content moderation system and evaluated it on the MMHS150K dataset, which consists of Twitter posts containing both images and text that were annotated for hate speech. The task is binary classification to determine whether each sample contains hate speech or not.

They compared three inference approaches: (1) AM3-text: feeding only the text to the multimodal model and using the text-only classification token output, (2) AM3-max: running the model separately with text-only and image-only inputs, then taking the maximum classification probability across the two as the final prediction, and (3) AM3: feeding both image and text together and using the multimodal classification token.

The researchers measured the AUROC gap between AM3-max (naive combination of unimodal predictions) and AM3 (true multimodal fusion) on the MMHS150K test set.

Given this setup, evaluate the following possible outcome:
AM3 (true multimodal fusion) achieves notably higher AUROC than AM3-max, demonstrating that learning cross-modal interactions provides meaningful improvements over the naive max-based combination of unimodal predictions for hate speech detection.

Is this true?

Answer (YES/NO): YES